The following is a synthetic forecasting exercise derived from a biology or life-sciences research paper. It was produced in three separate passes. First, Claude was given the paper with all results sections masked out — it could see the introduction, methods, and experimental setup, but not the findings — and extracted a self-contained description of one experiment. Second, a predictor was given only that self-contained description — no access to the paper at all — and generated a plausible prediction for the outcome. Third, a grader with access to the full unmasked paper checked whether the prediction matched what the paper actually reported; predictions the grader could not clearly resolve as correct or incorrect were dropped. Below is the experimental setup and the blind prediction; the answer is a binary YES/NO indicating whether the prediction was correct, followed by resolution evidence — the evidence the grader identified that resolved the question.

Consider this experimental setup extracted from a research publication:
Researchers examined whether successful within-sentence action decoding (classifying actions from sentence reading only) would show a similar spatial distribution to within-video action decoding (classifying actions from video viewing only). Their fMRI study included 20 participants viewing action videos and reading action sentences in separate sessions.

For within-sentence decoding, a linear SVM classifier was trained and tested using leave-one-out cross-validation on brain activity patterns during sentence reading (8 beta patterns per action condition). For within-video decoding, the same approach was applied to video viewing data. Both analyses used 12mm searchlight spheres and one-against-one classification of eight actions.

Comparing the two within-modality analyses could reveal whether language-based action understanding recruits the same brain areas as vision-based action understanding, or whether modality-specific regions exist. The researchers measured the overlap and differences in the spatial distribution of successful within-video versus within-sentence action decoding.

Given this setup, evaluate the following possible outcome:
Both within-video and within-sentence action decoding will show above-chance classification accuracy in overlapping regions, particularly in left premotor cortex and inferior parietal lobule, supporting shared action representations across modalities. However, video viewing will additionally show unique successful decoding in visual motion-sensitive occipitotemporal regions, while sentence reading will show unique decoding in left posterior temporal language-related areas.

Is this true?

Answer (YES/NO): NO